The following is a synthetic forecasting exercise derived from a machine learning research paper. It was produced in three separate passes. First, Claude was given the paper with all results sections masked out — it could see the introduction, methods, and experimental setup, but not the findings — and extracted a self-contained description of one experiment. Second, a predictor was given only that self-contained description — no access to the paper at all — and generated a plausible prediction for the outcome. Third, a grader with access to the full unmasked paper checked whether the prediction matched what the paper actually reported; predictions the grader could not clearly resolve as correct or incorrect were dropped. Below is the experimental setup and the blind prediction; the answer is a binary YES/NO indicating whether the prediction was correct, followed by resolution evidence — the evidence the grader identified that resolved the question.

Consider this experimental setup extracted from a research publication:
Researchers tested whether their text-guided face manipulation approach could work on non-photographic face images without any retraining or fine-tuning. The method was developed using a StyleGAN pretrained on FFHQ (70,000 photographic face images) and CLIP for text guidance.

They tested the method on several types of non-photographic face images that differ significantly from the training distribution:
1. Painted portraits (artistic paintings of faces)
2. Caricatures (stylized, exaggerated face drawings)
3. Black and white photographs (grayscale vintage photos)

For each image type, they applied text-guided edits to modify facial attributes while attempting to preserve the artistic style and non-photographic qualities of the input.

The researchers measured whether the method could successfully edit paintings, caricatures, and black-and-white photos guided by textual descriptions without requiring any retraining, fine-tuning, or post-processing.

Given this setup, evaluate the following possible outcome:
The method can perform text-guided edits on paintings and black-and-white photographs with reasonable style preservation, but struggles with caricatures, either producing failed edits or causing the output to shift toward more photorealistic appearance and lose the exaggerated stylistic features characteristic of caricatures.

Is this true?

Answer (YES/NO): NO